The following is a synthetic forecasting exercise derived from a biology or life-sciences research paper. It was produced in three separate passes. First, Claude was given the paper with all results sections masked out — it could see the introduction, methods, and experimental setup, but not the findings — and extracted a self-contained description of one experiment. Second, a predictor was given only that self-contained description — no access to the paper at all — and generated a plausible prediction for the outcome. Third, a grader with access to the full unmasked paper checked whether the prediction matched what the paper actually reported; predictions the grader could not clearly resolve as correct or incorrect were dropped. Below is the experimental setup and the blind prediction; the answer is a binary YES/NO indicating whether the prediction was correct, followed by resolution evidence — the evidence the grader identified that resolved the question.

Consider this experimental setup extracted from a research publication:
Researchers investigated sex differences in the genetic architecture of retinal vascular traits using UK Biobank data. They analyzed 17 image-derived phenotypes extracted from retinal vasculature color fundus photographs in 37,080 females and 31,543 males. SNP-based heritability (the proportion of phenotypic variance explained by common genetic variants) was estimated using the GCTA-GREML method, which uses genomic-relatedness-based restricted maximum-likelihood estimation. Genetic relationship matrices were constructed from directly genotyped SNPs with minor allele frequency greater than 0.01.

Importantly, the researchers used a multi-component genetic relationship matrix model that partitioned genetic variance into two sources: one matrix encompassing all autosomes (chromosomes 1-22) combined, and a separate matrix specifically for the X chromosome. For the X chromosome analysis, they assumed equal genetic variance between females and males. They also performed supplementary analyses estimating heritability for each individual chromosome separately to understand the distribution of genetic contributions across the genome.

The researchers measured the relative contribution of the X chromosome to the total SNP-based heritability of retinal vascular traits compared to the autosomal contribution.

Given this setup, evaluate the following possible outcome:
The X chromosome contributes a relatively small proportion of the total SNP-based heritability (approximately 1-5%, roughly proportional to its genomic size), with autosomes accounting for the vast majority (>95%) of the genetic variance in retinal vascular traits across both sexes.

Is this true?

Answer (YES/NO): NO